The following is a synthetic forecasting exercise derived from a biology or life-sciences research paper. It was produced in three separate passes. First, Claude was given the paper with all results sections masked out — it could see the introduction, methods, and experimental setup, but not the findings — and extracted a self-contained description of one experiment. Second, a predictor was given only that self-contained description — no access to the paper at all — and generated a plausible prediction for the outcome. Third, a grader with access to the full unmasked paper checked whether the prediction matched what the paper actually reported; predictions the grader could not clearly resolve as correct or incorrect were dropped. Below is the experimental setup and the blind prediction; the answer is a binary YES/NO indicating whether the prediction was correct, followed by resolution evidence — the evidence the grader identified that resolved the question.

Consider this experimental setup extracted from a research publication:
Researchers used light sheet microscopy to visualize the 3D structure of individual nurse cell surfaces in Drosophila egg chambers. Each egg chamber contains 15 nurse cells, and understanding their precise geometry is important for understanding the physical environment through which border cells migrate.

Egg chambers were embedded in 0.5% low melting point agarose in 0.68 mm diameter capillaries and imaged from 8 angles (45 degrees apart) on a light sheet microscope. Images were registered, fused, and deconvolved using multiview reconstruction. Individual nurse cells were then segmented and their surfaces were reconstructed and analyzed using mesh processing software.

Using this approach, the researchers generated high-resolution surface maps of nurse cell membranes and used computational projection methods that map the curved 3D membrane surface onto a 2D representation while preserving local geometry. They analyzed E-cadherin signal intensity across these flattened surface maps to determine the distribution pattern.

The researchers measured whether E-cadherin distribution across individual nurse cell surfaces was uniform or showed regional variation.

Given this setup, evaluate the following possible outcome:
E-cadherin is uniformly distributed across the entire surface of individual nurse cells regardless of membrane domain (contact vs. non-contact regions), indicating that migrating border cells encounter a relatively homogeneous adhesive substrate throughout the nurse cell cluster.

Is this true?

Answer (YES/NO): YES